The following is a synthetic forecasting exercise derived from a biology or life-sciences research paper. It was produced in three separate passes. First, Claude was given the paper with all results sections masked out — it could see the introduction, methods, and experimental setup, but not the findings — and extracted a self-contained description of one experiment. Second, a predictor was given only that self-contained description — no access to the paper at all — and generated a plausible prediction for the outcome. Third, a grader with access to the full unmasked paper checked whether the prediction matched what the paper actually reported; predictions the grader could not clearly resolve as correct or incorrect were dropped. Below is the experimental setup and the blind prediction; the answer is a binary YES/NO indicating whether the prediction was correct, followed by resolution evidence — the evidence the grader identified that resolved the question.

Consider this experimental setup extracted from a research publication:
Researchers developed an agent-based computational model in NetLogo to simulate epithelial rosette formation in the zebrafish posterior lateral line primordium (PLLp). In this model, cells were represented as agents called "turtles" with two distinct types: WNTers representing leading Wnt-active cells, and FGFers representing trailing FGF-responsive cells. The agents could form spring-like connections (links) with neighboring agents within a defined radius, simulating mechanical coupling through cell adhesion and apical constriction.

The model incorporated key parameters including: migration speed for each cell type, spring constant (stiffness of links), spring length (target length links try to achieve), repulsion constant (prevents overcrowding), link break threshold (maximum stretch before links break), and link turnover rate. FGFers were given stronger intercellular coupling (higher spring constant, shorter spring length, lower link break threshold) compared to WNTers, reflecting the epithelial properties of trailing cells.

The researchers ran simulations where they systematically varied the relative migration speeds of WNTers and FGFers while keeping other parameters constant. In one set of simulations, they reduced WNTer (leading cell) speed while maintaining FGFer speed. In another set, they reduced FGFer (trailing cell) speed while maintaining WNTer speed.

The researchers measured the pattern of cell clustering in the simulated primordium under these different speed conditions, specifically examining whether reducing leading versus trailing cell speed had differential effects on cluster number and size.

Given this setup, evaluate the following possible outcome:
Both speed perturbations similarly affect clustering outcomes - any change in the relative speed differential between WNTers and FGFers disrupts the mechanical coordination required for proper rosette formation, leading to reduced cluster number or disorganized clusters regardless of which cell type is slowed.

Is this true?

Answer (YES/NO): NO